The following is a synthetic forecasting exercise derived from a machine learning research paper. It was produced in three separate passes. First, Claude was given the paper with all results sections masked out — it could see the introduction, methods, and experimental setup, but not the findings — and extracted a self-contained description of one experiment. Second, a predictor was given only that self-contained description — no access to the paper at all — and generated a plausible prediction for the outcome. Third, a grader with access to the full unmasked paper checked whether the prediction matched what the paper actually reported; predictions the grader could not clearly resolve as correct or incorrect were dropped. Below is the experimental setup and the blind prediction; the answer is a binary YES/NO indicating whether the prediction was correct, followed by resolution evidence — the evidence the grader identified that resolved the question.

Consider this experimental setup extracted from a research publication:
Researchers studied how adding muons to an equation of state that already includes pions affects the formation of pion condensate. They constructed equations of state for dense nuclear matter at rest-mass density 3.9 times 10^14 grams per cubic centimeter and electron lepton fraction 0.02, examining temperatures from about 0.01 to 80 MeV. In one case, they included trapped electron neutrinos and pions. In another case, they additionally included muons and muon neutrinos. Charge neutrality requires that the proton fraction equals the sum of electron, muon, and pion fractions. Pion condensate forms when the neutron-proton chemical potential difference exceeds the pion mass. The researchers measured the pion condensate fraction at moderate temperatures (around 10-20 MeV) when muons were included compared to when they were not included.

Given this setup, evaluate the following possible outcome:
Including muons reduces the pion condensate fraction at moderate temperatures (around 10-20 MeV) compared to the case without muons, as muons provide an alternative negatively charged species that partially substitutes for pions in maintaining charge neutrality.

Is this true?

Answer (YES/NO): YES